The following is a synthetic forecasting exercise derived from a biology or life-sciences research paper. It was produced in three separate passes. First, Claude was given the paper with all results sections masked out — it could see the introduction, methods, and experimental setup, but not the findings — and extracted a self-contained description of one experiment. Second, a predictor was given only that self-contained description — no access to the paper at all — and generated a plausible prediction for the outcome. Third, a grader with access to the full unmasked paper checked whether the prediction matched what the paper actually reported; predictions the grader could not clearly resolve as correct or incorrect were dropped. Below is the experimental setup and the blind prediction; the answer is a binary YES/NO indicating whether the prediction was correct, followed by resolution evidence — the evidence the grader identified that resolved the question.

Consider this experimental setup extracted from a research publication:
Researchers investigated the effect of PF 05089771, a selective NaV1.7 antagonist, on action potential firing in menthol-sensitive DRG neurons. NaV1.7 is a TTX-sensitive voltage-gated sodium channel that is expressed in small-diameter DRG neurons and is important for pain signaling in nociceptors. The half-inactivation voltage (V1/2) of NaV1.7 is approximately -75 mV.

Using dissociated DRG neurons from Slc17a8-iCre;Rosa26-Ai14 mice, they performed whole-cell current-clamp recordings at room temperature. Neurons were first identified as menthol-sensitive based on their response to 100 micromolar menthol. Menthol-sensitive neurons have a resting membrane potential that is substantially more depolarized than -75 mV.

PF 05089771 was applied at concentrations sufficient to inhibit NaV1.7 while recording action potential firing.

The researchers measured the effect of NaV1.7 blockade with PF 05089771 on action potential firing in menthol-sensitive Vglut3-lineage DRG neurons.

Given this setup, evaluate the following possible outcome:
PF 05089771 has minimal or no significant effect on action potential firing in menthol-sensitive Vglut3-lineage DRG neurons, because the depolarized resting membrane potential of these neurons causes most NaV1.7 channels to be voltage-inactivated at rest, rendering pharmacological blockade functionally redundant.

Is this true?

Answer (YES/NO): YES